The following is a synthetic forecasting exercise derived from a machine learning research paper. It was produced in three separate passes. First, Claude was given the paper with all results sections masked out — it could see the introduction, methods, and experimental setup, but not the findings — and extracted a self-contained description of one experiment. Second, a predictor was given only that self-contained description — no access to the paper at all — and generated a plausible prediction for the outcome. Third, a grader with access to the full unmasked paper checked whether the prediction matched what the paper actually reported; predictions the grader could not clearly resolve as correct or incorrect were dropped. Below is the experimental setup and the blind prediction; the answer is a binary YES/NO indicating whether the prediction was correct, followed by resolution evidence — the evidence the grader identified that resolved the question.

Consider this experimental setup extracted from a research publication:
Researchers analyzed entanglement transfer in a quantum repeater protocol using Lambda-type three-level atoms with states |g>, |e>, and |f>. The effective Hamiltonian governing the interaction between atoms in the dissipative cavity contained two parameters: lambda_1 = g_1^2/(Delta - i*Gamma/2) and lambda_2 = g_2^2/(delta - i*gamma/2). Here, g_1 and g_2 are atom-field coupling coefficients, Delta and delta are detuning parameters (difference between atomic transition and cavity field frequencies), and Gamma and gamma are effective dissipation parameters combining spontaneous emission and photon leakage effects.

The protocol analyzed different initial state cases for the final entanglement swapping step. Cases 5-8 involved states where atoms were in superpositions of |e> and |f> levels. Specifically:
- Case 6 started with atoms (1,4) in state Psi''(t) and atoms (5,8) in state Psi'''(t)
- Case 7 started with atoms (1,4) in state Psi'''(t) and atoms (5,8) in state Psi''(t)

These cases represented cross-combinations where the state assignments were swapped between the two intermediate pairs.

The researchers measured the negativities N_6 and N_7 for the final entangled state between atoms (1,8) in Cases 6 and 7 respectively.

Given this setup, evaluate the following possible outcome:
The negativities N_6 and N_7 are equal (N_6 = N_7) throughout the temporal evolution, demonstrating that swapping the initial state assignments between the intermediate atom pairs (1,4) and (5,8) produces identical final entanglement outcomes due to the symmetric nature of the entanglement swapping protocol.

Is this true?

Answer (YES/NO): YES